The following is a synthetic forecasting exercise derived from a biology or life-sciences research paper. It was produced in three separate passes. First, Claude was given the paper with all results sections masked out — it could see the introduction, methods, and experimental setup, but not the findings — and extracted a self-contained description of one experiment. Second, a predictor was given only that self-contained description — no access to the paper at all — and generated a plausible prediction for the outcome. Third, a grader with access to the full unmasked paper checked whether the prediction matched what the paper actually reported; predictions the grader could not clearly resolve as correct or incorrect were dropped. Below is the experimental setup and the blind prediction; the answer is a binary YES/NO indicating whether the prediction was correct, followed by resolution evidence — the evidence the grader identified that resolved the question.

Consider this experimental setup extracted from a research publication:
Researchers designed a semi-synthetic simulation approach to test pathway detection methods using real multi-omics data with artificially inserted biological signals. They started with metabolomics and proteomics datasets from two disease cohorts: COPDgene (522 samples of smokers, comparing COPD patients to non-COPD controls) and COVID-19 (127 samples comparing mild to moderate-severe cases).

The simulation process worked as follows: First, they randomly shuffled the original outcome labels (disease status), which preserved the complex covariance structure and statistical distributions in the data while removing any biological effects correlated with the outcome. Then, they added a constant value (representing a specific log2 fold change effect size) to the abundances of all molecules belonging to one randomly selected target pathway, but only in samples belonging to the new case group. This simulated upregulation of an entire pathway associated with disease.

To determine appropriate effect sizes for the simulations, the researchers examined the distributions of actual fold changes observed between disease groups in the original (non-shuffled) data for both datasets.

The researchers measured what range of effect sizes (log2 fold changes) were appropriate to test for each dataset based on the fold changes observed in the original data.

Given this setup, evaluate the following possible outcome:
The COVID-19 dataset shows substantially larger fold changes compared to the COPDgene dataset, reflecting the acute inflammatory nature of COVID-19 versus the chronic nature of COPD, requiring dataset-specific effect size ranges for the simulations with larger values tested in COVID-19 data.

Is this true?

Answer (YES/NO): YES